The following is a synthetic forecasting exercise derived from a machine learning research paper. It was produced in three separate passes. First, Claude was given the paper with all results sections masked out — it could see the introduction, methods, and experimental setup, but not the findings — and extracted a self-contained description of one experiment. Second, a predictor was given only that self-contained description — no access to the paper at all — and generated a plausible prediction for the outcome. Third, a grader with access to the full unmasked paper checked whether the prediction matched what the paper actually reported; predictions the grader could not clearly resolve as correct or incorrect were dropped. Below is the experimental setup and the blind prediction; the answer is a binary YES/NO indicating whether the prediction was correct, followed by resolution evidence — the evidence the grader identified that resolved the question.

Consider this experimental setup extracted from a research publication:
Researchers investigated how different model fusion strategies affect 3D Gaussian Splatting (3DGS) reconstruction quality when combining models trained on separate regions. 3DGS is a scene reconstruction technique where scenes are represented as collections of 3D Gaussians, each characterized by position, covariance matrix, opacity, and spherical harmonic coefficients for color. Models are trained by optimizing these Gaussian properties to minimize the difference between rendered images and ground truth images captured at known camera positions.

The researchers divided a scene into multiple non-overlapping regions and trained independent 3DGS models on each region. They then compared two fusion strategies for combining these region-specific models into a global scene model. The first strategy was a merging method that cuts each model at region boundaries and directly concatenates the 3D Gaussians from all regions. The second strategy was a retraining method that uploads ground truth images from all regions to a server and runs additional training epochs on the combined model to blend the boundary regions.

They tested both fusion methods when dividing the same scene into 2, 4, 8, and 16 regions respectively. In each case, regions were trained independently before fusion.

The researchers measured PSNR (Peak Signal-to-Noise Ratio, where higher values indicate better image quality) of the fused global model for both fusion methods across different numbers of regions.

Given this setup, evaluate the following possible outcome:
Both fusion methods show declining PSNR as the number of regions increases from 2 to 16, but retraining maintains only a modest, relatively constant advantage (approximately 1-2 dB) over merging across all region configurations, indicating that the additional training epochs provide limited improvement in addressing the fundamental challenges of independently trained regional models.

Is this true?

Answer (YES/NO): NO